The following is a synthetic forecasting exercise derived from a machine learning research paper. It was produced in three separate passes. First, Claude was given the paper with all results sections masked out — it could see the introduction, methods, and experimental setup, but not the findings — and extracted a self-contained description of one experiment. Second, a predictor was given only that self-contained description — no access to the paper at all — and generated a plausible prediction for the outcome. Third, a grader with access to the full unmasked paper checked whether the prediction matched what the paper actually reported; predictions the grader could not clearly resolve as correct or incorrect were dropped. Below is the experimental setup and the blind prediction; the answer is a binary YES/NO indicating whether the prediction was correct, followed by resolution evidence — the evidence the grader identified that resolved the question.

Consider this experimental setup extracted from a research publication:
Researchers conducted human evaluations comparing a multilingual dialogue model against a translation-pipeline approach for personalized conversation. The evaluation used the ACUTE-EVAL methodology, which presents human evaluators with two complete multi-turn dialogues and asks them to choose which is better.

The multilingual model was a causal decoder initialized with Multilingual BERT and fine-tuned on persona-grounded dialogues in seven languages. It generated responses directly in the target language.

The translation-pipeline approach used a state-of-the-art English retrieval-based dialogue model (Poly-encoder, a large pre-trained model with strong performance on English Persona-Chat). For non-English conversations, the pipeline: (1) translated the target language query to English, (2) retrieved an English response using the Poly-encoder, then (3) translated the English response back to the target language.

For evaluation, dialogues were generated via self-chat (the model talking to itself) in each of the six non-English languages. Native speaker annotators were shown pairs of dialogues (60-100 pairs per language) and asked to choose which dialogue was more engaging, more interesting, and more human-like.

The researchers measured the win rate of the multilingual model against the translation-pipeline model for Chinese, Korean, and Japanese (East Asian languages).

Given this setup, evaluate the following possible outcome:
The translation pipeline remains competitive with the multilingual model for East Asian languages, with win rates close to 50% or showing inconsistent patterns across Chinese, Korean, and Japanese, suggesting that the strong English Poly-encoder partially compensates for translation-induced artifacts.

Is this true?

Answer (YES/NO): NO